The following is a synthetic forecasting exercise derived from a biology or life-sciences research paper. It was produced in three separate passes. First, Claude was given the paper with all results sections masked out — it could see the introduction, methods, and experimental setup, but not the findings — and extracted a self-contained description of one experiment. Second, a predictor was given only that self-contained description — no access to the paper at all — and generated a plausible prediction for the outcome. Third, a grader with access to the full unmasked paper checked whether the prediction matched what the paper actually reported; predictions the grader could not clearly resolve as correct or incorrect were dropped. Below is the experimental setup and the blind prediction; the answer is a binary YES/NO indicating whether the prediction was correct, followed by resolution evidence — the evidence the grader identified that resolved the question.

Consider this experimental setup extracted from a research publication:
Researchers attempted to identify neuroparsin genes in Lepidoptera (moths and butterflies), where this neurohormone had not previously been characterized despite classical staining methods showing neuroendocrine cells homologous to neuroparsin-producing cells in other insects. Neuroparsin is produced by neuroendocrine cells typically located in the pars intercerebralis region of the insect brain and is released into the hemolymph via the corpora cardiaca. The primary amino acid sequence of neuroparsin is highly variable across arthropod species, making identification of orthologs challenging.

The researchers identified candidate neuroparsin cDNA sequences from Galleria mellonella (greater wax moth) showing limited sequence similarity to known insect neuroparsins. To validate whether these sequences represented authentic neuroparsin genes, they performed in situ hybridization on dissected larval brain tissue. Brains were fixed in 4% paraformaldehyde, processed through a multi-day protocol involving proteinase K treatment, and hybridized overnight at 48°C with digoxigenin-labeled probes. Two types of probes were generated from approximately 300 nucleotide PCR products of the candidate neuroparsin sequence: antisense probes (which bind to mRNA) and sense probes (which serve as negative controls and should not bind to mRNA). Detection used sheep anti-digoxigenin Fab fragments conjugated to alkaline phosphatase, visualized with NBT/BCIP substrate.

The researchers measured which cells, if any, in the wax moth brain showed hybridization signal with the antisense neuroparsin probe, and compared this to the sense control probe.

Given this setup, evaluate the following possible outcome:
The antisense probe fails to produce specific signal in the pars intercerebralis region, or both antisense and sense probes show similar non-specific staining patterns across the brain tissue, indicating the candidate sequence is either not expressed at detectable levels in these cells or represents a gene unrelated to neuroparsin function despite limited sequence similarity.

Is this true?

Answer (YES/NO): NO